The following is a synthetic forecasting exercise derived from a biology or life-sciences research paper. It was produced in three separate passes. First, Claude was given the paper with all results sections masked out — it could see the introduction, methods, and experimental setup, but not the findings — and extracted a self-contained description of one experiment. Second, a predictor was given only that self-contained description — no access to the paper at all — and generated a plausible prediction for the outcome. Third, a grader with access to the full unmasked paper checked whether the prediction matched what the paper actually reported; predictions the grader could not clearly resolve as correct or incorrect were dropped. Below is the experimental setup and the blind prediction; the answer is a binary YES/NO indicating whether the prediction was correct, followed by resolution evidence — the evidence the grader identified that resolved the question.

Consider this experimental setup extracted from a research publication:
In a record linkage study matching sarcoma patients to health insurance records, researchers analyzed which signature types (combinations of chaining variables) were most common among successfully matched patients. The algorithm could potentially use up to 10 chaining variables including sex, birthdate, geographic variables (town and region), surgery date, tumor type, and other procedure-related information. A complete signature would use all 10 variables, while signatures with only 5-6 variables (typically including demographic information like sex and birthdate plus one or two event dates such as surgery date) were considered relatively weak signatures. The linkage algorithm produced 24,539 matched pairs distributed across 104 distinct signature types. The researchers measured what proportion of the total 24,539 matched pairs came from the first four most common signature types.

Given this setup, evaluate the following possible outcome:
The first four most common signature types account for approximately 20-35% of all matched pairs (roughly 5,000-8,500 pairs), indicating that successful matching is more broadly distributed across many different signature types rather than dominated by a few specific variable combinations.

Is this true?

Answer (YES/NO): NO